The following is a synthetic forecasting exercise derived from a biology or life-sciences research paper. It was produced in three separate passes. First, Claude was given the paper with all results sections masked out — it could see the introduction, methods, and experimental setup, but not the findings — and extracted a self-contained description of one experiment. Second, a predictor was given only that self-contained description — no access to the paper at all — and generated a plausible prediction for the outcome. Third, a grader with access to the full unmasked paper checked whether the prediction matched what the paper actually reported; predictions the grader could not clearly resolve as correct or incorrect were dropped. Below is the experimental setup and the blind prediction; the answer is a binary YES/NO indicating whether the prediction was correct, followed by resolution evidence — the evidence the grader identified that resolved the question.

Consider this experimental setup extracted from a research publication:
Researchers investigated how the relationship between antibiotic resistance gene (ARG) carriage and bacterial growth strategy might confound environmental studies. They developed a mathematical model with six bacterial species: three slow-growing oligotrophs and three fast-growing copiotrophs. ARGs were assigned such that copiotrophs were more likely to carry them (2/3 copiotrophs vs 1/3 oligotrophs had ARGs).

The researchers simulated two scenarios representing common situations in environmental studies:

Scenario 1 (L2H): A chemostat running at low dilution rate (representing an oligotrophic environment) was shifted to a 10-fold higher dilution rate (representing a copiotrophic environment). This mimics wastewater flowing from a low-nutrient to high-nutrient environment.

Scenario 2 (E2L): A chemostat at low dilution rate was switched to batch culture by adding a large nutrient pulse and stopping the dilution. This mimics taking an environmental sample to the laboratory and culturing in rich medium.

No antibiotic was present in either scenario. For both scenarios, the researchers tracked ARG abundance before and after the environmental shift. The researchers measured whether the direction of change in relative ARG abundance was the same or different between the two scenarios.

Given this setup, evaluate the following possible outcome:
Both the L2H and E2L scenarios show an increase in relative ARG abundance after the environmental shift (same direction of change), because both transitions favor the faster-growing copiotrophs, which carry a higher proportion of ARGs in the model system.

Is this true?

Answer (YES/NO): YES